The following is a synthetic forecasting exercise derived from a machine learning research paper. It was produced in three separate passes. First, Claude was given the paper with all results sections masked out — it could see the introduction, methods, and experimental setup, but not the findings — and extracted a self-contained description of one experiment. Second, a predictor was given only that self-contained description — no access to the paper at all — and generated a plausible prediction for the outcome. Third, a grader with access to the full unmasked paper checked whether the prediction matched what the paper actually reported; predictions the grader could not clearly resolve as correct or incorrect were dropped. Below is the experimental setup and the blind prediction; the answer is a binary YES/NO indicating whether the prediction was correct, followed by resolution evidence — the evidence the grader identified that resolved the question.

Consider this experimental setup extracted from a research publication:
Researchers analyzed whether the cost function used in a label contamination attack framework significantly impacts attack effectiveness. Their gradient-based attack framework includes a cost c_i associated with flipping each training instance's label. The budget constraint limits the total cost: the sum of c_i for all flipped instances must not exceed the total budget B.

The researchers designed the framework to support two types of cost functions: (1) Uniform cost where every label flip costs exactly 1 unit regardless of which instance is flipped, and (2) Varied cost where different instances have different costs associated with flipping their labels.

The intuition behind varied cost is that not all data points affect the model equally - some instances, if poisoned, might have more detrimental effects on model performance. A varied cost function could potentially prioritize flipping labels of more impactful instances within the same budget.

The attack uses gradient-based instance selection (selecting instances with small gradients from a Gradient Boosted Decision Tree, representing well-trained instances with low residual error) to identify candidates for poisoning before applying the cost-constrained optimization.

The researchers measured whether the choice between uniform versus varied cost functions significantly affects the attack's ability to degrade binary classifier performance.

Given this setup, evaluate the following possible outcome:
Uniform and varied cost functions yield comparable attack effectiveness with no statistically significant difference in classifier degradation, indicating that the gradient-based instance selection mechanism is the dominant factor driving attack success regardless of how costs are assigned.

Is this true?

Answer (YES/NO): YES